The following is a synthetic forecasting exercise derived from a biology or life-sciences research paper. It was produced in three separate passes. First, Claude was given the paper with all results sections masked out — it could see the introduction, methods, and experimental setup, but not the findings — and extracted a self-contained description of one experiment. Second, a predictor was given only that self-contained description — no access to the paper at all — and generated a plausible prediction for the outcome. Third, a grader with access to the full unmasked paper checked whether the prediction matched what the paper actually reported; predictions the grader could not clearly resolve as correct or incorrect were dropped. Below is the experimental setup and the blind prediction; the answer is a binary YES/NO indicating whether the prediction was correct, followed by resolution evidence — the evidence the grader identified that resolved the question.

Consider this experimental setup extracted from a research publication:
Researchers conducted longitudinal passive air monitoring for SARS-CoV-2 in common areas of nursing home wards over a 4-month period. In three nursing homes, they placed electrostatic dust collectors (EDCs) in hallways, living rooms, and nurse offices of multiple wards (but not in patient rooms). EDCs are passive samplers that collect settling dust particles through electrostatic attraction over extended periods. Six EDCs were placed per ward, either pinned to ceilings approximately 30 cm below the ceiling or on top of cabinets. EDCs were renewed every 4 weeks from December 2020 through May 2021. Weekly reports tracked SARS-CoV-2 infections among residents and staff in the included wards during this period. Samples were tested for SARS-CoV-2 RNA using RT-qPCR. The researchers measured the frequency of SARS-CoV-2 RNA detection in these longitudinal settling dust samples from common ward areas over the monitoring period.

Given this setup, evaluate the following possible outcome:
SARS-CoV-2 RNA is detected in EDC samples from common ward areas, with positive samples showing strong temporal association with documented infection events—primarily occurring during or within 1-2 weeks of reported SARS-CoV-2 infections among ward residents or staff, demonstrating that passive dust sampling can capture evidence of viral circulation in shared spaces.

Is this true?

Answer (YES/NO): NO